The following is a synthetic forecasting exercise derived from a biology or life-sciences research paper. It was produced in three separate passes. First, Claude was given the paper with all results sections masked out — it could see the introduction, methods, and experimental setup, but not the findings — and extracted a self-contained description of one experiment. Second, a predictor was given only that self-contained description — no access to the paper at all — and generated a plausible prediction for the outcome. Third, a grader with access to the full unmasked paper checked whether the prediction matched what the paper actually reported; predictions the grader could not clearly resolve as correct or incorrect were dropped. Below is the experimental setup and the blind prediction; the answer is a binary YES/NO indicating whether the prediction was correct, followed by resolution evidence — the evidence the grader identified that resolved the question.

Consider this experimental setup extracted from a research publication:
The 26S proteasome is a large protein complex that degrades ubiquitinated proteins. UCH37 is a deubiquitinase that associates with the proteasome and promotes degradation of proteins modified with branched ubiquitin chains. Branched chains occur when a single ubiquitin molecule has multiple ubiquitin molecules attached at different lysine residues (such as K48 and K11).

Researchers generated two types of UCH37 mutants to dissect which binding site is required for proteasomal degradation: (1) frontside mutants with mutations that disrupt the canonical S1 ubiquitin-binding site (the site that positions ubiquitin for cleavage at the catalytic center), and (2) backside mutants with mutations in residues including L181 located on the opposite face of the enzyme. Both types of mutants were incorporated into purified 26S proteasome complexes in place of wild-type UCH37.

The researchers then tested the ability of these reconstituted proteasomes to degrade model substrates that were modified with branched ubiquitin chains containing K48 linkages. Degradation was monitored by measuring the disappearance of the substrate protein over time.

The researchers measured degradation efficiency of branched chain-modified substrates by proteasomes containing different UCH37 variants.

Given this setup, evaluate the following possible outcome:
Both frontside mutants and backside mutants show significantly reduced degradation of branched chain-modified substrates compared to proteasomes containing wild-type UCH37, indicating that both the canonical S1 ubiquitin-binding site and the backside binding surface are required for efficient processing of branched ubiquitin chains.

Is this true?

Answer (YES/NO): NO